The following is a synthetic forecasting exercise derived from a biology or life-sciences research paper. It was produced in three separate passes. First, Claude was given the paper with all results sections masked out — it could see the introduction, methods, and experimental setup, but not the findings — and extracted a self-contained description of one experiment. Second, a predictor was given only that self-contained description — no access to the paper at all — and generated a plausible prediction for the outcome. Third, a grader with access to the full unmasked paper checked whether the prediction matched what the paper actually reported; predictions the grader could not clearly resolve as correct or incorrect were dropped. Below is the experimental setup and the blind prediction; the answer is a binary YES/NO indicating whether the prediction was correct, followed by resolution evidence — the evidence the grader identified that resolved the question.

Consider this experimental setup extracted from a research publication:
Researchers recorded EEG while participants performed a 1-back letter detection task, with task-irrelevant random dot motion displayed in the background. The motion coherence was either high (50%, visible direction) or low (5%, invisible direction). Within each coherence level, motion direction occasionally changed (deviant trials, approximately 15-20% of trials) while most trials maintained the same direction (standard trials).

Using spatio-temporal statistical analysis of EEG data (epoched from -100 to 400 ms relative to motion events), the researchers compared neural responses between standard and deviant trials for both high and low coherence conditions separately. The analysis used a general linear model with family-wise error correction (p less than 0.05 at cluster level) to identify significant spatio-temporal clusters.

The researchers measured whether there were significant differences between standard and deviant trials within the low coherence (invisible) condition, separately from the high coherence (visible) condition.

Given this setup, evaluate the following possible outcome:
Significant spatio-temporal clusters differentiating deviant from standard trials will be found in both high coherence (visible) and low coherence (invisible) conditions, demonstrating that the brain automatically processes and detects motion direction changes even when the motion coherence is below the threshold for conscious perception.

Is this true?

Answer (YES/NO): YES